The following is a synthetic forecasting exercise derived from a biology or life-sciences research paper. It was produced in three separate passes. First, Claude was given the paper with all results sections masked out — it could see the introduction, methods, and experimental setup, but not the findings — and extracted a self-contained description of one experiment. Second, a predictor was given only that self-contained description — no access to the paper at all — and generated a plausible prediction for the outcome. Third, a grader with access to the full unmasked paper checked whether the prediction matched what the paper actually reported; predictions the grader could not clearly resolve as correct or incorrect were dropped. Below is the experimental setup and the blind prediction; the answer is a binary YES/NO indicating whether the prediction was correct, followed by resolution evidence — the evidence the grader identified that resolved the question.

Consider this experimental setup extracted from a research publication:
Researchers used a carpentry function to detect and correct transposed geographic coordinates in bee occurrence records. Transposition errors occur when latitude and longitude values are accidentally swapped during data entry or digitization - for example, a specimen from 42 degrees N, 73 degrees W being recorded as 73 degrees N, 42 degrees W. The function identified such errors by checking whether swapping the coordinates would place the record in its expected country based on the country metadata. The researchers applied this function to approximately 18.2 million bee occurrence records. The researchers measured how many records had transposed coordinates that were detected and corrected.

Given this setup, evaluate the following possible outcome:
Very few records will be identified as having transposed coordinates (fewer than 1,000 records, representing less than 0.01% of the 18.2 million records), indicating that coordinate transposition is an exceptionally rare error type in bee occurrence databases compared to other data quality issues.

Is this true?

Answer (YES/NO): NO